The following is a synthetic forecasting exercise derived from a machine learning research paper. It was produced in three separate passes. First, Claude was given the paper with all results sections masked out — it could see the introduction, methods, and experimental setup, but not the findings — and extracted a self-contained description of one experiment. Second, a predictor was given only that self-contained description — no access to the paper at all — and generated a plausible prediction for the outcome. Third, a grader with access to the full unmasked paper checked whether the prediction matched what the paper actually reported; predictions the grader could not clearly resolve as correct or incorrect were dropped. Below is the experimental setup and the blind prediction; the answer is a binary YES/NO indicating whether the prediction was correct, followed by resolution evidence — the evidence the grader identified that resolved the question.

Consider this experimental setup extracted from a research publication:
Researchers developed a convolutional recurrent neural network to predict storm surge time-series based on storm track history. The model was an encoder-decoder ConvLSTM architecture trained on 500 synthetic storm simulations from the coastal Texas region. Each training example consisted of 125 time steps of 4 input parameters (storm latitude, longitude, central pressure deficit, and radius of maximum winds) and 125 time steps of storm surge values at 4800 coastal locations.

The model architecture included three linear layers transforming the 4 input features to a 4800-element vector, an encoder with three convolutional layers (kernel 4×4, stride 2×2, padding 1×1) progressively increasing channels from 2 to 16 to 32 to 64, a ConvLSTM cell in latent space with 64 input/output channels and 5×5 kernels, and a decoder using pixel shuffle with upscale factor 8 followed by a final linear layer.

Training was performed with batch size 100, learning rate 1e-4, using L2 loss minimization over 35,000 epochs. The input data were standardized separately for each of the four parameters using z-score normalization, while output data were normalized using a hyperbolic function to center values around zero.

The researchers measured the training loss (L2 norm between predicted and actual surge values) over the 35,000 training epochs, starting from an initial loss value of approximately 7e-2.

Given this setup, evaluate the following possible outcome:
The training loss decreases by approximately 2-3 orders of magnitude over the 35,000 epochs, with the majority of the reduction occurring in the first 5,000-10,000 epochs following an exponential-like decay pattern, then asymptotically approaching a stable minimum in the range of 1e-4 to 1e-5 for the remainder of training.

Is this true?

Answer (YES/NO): NO